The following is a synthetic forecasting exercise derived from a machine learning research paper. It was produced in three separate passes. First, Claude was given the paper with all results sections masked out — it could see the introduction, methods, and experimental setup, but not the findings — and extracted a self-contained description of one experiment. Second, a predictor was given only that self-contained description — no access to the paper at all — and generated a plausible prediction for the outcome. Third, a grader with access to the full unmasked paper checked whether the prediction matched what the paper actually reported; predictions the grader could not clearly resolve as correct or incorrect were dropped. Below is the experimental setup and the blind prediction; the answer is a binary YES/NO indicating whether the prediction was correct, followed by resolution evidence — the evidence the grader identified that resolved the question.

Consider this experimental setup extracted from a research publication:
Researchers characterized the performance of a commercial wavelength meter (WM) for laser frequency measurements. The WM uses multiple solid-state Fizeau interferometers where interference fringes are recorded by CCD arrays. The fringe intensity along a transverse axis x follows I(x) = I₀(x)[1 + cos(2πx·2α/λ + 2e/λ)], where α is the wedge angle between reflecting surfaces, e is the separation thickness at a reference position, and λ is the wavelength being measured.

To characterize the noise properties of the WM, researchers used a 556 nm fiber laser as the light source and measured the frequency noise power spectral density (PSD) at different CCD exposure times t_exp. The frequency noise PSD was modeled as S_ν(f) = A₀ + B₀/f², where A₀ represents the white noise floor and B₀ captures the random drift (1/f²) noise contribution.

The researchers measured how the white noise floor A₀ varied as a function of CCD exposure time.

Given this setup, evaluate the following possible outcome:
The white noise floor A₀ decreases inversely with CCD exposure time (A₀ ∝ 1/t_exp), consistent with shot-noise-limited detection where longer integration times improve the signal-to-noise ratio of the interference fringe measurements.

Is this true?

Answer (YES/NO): NO